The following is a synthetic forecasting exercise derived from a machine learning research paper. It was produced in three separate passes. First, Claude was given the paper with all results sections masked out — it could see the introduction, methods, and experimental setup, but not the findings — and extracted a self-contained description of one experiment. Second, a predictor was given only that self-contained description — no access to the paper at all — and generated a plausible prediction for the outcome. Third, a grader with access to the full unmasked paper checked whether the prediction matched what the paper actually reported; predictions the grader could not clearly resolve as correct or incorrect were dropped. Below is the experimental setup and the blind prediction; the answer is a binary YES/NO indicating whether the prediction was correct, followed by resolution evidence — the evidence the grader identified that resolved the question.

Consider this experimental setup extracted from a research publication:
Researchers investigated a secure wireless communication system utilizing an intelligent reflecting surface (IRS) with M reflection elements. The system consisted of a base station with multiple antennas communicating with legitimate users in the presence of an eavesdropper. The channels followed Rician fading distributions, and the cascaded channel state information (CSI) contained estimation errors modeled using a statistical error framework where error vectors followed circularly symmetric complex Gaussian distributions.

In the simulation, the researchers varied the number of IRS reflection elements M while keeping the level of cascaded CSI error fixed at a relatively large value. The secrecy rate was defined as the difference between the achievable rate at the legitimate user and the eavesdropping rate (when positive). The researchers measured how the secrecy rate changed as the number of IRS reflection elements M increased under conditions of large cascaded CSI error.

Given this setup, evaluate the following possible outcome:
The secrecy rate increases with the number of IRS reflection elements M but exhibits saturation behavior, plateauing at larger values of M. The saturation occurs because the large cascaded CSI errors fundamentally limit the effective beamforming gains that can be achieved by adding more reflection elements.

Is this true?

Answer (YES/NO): NO